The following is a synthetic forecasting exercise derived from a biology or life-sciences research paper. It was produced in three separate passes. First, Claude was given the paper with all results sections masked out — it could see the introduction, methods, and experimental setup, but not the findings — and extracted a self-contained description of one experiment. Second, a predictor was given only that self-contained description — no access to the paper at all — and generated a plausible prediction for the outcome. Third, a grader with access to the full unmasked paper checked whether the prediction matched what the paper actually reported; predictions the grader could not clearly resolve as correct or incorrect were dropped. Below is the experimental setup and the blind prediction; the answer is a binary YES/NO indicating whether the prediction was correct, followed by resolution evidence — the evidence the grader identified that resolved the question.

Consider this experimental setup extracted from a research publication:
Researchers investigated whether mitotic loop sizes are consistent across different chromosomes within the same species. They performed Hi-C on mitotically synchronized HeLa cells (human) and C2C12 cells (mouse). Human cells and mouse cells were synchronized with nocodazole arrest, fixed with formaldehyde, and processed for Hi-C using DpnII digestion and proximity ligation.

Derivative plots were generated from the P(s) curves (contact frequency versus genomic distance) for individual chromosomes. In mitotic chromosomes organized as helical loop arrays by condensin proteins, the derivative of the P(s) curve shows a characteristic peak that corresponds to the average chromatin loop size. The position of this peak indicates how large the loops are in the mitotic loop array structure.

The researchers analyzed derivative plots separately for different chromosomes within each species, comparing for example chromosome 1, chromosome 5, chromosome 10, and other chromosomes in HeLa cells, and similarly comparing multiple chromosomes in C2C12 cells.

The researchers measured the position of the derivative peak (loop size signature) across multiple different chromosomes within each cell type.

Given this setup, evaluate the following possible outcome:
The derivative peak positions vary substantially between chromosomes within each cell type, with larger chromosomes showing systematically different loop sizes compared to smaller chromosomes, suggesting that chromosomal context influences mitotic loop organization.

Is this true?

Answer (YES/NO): NO